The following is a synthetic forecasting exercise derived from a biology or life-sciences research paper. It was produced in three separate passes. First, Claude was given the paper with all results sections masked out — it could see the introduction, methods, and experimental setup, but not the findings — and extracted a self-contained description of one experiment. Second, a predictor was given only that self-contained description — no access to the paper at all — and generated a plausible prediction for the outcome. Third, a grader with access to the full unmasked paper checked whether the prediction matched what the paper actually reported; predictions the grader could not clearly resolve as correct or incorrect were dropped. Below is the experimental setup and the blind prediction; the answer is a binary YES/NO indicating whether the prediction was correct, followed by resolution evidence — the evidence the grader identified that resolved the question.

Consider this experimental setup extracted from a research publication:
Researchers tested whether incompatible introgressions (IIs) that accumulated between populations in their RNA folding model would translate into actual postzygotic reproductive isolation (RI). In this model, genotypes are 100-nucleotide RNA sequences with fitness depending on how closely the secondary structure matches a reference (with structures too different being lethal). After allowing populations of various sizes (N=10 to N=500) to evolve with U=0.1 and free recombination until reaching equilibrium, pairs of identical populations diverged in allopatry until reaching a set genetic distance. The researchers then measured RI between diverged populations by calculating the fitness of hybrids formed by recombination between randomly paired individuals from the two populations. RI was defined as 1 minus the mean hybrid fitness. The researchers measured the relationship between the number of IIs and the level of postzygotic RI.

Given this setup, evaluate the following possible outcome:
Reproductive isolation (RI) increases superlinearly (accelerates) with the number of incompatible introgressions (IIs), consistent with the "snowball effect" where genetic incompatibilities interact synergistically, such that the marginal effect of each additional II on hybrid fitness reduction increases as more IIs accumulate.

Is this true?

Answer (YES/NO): NO